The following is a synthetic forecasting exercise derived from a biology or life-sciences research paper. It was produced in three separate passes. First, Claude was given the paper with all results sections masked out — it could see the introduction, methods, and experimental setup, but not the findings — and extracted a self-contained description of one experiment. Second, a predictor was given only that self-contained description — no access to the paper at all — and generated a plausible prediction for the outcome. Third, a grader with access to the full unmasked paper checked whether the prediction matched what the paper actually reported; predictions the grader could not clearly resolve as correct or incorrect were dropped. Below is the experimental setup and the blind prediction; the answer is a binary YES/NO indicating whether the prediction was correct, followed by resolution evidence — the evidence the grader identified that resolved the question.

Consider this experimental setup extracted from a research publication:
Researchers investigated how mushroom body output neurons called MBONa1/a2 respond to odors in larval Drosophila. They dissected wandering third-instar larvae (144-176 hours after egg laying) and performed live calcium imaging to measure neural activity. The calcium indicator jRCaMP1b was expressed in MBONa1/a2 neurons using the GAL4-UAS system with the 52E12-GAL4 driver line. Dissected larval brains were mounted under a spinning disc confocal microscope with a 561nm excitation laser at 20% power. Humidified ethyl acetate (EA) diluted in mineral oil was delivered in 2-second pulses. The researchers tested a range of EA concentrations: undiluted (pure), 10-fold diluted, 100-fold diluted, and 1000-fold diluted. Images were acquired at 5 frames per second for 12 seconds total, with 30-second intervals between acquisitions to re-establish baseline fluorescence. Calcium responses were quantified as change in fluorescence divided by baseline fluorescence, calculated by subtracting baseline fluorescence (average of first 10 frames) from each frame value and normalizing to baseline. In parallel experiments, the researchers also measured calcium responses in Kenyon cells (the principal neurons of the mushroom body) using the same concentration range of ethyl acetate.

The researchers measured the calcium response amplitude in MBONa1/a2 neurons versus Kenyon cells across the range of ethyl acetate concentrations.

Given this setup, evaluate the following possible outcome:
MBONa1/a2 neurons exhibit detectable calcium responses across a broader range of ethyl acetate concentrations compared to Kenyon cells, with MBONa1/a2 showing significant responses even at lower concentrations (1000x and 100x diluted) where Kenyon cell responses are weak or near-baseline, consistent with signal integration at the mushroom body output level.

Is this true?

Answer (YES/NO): NO